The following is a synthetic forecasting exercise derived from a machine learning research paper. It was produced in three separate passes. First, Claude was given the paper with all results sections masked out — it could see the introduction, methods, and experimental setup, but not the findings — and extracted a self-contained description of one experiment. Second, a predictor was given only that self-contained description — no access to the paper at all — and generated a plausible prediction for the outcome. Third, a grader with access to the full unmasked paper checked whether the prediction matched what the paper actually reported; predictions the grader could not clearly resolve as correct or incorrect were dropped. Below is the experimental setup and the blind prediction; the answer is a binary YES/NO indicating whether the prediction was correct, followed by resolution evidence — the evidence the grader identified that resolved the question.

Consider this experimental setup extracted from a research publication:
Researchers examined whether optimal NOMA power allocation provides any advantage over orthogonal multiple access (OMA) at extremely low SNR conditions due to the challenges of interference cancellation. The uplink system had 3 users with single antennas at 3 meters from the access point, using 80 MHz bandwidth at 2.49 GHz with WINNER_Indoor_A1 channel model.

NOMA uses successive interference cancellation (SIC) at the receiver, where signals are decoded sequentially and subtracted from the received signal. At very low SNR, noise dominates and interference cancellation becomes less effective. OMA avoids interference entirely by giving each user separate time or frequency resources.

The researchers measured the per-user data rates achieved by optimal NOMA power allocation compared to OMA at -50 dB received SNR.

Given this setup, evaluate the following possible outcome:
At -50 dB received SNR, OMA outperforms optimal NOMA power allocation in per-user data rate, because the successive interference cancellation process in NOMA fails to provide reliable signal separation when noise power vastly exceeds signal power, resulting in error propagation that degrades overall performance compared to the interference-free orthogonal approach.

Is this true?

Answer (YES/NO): NO